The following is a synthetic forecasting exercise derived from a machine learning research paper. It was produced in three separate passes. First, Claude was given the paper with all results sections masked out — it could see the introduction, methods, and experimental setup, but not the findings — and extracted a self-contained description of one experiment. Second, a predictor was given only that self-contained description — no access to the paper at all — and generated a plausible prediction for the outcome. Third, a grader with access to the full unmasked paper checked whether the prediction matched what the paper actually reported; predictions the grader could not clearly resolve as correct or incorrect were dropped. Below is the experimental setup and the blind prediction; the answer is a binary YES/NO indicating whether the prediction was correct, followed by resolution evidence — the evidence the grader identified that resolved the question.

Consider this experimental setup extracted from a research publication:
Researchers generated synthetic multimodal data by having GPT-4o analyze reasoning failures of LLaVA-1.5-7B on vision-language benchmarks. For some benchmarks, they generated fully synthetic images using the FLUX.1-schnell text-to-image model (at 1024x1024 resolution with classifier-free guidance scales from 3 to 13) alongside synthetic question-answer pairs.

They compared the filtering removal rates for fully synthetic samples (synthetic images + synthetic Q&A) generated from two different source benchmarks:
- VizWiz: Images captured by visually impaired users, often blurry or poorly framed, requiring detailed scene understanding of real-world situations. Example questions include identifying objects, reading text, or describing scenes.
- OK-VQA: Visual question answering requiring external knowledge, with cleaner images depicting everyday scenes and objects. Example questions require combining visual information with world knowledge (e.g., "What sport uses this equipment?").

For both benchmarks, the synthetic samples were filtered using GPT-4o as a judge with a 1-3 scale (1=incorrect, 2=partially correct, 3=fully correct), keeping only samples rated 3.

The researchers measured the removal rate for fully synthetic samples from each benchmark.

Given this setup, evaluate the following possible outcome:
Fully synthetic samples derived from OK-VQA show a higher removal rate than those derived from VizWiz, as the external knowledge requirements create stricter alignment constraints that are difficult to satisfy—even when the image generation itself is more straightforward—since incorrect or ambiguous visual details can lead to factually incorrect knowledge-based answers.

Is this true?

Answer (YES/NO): NO